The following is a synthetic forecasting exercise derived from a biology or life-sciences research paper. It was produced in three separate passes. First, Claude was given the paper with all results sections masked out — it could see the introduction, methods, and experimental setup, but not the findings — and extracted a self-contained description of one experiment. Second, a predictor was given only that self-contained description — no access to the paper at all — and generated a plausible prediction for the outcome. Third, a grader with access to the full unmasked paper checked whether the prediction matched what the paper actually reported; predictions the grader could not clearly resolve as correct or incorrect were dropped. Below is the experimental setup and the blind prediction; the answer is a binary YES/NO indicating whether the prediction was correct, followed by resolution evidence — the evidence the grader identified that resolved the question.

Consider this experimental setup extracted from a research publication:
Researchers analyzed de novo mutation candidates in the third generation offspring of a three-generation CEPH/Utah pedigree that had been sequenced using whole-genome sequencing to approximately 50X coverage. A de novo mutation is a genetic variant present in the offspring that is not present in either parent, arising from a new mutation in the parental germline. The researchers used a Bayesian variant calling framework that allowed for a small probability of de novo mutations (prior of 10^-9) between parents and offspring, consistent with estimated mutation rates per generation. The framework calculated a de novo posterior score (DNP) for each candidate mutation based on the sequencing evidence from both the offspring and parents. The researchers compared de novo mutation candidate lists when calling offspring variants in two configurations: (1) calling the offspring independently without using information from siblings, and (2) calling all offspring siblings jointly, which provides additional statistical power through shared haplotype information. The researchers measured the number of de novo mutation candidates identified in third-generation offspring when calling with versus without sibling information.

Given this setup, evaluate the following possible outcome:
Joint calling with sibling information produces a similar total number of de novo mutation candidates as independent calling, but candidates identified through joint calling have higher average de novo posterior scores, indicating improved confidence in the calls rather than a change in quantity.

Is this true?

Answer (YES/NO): NO